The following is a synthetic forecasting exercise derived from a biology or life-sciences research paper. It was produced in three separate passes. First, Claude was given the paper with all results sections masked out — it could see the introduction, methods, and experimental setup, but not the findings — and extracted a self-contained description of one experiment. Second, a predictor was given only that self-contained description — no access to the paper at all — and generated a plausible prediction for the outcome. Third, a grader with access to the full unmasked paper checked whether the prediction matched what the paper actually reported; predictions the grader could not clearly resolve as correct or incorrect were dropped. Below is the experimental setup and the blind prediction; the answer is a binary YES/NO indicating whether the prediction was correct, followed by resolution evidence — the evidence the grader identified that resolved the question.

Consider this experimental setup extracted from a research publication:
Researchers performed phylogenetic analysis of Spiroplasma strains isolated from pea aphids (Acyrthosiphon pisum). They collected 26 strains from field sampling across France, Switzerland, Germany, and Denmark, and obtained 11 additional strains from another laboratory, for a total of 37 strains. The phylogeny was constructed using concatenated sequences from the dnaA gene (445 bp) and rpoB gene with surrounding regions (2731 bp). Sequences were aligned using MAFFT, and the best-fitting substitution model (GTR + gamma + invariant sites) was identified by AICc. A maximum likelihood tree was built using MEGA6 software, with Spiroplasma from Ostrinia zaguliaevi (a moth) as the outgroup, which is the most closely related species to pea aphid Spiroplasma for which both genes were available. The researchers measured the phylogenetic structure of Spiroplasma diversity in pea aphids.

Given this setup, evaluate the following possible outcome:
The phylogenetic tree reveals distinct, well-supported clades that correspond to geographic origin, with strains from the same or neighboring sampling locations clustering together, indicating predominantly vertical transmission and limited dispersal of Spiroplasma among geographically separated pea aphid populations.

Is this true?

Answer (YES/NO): NO